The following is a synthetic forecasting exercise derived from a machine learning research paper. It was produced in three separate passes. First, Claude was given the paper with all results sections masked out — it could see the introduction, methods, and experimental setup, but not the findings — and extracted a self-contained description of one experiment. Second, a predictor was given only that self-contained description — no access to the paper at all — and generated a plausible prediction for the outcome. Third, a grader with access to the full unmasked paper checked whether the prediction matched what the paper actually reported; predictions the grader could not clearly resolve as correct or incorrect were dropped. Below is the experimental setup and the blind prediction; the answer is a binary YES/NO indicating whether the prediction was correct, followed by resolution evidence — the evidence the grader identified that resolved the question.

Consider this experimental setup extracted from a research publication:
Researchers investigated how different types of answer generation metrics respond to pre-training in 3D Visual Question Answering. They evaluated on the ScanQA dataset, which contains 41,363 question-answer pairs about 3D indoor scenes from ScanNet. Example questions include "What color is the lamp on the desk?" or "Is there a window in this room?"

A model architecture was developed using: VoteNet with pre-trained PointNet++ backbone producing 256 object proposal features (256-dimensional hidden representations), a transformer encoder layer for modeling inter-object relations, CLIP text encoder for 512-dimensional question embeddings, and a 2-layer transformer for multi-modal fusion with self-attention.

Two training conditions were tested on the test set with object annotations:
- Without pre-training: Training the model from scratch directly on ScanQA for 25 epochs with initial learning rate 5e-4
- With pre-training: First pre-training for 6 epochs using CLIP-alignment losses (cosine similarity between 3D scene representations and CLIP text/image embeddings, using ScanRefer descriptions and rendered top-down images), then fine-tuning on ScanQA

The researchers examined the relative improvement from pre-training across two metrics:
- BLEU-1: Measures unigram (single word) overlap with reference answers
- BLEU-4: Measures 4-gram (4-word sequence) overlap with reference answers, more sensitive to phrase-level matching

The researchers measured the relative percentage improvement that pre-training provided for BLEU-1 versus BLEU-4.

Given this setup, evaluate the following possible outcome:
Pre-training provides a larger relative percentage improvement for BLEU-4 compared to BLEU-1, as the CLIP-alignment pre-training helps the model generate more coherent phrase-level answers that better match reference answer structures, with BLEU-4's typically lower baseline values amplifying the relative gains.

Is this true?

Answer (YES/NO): YES